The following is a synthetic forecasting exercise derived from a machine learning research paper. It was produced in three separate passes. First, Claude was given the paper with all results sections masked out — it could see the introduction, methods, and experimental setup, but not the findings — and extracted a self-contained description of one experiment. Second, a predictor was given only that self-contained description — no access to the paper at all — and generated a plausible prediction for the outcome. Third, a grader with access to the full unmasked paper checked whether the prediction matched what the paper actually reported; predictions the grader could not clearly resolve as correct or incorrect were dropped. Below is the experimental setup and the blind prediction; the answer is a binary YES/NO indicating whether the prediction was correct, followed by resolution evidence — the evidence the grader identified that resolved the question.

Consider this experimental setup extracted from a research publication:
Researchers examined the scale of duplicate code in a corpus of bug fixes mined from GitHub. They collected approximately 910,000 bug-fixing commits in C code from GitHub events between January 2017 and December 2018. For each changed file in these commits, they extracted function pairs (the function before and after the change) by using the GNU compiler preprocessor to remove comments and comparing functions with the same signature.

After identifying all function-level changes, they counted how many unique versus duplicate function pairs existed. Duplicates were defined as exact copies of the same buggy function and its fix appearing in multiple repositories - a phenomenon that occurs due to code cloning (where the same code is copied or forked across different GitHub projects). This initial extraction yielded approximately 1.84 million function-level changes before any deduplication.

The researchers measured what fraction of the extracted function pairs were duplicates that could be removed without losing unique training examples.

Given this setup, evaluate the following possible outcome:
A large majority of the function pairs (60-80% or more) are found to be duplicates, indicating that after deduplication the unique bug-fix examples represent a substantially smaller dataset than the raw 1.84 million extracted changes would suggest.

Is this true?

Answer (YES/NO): YES